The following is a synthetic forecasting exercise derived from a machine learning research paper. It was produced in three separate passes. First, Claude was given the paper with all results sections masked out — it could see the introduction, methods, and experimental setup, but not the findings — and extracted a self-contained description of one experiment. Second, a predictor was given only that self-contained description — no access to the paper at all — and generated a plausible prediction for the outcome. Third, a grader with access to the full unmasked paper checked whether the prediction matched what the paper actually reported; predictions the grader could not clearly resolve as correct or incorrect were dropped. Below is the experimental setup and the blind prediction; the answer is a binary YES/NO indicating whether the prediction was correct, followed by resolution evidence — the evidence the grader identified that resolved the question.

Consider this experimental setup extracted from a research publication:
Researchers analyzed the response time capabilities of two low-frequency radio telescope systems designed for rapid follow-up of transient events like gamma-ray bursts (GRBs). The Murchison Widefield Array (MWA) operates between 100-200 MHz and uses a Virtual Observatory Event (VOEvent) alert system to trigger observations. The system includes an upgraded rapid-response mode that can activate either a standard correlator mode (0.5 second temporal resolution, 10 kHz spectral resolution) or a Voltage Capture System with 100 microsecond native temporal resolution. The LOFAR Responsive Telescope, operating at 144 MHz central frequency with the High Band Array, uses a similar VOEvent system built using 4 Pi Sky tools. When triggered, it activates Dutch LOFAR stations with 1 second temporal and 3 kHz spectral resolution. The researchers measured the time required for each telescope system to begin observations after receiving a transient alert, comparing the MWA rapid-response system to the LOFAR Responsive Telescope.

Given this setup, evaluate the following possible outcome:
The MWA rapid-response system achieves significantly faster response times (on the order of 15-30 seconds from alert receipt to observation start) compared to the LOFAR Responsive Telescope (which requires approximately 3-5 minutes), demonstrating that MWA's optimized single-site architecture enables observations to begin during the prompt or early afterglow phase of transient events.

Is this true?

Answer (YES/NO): NO